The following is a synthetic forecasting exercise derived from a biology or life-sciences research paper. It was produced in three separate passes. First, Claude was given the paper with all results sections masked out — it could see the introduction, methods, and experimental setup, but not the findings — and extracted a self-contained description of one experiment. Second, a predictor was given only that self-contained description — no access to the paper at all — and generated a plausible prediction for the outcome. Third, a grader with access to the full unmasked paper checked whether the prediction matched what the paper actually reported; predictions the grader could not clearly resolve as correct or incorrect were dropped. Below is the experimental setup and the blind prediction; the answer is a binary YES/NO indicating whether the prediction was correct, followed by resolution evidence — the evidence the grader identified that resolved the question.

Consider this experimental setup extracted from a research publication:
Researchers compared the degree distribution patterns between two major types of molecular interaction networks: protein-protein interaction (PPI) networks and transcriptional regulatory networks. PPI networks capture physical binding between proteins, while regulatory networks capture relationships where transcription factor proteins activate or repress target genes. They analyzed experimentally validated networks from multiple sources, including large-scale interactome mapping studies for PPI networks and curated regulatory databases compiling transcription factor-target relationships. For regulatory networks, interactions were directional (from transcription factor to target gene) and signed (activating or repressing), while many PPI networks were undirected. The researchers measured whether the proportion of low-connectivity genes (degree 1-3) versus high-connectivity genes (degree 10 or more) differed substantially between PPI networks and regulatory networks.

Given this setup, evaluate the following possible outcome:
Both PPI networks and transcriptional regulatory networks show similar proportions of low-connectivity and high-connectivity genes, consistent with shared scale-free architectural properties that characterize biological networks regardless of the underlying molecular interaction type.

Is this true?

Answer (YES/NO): YES